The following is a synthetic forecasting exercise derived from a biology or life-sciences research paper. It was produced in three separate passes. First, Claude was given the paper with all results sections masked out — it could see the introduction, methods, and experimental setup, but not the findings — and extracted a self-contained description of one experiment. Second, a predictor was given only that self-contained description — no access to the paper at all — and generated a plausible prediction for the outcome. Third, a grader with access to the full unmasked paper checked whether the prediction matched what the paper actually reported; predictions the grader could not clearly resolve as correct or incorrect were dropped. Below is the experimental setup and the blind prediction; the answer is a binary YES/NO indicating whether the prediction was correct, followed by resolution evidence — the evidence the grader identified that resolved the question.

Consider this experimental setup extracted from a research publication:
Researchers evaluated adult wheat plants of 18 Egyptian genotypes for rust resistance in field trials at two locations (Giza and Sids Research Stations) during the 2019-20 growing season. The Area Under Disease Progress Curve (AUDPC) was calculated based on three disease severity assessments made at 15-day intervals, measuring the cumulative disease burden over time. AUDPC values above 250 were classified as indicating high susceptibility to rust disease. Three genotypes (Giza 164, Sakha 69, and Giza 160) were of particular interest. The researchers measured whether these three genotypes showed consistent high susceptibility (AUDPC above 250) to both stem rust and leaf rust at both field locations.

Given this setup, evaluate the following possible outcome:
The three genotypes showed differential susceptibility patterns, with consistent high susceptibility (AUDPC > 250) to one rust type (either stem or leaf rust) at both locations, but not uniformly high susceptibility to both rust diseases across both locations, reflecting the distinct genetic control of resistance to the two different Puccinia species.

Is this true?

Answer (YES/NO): NO